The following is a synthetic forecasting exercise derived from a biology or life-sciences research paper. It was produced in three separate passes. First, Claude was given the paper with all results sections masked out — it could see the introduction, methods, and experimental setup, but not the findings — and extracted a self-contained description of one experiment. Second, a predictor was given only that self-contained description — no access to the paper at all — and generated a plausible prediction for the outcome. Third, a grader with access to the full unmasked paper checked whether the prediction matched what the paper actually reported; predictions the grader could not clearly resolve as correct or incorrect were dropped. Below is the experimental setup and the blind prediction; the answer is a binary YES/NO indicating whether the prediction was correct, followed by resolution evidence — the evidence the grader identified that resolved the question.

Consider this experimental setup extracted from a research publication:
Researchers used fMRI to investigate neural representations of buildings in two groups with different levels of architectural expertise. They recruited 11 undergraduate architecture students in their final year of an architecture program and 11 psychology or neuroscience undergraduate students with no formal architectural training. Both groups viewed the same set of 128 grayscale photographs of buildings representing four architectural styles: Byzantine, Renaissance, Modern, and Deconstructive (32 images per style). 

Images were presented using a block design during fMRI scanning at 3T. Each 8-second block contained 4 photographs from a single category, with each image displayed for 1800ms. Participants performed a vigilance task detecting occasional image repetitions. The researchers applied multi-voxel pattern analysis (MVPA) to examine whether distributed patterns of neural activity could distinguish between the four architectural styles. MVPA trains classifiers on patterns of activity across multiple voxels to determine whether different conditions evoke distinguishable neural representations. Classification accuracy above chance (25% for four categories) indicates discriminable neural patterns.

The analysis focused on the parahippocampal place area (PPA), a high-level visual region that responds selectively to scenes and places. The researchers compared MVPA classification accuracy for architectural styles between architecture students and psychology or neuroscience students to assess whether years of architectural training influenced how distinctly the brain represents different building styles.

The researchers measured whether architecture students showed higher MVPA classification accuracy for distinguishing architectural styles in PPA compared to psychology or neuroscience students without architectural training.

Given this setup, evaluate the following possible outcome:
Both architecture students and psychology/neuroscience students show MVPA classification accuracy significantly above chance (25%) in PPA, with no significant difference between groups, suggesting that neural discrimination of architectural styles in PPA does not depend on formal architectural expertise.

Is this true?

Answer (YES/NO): NO